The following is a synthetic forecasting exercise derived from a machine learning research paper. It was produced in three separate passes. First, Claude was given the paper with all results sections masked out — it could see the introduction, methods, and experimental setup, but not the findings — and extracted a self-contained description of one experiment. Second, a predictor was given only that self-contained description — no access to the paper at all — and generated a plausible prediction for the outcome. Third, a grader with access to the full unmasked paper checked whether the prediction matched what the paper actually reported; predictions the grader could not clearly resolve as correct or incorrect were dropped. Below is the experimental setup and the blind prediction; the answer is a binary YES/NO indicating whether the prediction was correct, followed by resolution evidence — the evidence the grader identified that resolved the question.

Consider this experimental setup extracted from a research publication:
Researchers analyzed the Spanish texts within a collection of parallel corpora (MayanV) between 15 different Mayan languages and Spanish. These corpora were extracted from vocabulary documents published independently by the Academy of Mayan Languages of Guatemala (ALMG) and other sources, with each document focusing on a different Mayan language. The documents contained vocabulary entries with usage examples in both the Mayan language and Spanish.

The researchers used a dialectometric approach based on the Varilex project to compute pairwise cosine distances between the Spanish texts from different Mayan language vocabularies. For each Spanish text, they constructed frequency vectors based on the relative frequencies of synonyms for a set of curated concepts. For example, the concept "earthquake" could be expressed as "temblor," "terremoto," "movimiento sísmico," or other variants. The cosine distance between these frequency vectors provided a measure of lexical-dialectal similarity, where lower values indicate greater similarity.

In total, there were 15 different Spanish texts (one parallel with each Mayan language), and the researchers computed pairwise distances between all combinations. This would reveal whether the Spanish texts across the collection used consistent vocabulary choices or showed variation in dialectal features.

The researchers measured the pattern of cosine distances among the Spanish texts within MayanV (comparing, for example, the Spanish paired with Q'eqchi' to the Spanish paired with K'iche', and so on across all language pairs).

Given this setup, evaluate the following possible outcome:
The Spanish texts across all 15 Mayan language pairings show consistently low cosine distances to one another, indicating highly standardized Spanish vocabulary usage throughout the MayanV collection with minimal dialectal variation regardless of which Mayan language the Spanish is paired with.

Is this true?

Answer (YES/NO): NO